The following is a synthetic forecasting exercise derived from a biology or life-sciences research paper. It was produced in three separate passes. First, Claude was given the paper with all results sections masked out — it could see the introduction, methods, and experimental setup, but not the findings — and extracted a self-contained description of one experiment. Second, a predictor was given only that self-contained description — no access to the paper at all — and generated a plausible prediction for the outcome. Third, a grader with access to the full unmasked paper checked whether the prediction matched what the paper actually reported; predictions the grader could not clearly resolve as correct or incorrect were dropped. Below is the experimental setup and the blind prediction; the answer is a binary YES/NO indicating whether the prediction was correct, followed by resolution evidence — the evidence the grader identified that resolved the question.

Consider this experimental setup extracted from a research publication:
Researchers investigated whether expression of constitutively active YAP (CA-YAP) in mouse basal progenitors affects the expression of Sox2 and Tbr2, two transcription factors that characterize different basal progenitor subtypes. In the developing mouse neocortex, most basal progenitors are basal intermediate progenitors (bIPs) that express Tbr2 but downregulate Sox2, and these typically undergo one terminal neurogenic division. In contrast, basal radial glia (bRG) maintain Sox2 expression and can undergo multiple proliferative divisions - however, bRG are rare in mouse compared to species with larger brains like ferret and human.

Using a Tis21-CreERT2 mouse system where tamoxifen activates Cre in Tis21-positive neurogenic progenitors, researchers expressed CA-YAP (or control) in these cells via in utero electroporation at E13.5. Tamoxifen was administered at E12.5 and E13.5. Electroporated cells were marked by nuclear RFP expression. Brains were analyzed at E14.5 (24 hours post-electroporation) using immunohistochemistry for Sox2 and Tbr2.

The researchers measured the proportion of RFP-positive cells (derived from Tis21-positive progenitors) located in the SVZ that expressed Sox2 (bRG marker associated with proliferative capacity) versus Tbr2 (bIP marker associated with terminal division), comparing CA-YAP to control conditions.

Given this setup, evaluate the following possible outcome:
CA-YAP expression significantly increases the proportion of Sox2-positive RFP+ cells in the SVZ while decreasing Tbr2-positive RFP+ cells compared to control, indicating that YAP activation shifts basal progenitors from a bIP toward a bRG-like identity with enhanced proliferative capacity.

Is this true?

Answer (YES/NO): YES